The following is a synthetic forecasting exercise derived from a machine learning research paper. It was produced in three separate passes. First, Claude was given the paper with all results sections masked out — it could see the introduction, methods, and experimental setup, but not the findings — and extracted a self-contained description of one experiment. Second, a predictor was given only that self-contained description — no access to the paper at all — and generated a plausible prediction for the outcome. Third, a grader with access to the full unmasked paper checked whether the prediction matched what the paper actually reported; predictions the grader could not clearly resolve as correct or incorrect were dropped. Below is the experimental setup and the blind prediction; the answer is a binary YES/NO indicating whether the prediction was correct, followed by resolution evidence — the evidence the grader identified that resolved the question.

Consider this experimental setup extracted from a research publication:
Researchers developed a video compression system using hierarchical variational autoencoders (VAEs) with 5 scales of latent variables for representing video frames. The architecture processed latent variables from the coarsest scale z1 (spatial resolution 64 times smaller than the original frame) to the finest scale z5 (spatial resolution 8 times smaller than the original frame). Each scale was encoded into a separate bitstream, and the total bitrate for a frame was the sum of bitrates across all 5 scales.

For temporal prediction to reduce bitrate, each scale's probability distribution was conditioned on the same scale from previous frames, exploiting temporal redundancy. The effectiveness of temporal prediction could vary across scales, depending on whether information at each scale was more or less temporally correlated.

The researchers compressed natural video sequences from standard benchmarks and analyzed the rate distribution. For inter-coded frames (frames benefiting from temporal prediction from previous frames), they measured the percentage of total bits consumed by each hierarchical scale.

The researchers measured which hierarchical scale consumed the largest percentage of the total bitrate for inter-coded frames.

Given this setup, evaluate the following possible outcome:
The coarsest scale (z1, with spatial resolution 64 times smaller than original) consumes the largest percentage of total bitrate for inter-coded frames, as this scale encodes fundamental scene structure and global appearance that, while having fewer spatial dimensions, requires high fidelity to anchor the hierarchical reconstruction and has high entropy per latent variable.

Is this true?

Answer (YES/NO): NO